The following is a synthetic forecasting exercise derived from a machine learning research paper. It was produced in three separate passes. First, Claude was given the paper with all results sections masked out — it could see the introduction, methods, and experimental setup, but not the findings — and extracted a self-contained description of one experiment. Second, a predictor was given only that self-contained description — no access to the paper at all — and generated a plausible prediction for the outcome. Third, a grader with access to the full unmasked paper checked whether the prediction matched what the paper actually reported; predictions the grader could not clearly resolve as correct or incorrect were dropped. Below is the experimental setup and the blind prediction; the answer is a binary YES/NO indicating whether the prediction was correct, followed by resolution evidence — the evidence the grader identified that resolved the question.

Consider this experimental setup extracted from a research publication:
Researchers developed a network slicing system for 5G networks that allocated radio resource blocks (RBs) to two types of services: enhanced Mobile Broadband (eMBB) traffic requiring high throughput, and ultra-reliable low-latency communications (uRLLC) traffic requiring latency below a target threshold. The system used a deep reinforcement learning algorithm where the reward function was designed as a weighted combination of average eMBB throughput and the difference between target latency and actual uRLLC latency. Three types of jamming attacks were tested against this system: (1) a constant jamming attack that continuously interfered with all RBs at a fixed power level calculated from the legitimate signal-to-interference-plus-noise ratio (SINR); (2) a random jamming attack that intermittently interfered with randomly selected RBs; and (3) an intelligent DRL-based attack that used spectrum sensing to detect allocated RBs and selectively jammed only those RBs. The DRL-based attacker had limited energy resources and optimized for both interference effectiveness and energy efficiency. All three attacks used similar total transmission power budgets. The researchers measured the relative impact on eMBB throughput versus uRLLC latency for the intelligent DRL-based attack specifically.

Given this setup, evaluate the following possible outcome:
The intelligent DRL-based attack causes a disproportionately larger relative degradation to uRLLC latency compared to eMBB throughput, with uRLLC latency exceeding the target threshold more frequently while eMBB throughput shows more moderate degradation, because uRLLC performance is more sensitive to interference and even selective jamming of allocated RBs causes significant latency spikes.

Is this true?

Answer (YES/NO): YES